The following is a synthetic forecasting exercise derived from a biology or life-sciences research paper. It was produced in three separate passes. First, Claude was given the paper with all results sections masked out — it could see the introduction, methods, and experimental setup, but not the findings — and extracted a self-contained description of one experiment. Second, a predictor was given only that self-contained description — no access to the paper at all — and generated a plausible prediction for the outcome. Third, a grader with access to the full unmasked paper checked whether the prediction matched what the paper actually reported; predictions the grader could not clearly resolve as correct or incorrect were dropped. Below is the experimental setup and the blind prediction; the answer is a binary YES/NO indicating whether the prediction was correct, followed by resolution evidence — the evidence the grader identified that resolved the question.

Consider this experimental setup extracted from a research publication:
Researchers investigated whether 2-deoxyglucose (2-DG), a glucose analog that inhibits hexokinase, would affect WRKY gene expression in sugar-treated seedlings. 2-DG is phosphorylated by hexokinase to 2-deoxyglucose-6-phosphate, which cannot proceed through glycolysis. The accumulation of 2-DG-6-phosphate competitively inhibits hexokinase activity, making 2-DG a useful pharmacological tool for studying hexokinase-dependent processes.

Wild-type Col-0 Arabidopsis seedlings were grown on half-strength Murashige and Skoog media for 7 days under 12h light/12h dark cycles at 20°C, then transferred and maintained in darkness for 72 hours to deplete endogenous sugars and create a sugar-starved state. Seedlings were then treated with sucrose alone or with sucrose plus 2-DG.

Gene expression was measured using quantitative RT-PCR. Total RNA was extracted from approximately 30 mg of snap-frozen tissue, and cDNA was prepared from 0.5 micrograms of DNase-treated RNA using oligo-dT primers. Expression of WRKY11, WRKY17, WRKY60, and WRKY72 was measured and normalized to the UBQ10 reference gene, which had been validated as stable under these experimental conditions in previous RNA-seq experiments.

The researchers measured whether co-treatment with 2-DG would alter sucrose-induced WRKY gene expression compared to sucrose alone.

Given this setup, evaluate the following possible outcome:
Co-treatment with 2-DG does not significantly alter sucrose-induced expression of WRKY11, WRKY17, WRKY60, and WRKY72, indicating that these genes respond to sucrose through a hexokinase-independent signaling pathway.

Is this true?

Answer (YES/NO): NO